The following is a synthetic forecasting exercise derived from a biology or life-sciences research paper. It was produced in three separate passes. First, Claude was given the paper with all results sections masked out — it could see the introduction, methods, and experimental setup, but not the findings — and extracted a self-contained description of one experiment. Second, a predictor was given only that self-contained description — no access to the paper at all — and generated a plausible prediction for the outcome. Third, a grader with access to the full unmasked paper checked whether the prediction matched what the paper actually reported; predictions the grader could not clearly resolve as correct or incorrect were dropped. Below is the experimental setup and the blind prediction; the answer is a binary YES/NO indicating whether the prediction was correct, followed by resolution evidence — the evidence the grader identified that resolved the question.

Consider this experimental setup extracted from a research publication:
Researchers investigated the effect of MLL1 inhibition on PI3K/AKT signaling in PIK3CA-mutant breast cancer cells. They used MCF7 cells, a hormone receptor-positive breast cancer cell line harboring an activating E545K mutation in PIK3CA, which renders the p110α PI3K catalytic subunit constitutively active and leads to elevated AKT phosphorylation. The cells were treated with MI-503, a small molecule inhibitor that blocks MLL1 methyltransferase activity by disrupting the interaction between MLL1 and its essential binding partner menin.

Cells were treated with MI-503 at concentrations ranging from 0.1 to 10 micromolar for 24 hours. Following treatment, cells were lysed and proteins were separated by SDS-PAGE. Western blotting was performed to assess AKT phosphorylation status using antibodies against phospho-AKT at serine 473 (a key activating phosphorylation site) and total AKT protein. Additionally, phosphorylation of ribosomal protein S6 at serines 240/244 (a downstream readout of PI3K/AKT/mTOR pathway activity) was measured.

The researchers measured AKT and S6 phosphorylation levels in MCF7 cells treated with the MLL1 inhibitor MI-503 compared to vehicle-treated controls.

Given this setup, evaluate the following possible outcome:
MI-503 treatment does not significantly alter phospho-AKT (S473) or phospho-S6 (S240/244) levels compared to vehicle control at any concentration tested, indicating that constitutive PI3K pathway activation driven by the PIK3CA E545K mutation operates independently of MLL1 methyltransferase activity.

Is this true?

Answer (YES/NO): NO